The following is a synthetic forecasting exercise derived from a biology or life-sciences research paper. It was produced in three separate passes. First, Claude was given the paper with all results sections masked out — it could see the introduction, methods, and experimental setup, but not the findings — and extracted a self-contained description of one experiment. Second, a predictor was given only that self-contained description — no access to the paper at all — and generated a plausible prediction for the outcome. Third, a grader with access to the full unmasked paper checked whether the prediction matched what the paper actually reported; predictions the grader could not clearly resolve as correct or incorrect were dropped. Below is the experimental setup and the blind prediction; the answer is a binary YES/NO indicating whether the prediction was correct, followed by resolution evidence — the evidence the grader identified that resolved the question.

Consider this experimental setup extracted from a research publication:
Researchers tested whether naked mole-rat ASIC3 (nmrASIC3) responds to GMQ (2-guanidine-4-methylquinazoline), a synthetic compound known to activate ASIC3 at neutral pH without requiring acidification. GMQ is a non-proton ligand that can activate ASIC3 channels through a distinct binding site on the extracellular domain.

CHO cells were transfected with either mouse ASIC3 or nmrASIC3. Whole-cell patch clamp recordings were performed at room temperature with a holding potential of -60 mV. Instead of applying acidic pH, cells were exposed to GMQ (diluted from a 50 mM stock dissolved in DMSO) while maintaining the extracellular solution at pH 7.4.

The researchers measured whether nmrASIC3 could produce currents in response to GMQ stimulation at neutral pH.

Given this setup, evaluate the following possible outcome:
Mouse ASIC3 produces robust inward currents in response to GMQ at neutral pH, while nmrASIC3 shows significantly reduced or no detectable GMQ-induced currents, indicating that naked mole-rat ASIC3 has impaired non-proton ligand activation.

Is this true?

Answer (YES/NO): YES